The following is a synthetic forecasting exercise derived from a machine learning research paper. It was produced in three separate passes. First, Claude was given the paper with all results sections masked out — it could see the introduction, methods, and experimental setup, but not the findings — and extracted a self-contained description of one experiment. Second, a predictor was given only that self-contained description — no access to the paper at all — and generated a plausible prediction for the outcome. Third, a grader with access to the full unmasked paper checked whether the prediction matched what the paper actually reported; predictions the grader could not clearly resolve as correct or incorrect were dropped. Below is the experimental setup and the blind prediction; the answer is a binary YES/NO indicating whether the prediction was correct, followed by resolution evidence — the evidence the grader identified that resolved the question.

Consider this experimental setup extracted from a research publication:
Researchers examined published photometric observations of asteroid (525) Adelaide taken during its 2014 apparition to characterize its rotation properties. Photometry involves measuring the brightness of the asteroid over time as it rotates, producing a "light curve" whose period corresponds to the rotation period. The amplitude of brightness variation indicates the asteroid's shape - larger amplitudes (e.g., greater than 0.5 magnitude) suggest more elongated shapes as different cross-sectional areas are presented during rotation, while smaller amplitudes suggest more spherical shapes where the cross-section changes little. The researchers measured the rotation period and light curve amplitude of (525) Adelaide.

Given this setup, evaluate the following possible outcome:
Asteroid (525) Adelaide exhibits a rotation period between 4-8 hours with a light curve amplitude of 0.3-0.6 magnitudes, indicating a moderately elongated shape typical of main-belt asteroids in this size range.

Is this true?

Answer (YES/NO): NO